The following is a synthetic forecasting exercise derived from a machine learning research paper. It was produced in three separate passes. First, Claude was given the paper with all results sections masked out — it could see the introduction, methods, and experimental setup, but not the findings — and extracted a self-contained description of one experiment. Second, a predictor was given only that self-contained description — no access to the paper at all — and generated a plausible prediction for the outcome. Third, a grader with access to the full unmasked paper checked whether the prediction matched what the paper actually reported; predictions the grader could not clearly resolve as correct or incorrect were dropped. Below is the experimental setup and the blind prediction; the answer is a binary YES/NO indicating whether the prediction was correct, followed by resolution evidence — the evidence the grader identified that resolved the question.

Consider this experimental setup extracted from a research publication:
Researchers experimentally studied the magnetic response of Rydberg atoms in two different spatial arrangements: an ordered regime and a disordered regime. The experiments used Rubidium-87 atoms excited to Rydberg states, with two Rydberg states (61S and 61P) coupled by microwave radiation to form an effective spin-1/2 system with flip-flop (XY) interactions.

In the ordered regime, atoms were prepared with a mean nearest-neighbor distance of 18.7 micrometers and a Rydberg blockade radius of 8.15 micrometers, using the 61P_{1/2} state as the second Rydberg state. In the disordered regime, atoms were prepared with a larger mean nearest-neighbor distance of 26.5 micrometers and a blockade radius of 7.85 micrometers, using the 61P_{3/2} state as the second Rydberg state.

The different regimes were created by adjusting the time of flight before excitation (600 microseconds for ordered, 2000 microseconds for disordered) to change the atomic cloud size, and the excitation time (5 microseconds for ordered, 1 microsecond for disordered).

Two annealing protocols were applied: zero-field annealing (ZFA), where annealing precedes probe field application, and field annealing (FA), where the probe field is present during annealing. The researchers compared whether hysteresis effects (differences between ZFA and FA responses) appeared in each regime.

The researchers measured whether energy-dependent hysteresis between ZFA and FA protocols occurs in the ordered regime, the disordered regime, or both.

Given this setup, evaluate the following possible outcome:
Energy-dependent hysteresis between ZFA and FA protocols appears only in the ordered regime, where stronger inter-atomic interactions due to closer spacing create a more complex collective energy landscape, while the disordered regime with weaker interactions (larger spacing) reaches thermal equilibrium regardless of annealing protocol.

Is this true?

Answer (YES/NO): NO